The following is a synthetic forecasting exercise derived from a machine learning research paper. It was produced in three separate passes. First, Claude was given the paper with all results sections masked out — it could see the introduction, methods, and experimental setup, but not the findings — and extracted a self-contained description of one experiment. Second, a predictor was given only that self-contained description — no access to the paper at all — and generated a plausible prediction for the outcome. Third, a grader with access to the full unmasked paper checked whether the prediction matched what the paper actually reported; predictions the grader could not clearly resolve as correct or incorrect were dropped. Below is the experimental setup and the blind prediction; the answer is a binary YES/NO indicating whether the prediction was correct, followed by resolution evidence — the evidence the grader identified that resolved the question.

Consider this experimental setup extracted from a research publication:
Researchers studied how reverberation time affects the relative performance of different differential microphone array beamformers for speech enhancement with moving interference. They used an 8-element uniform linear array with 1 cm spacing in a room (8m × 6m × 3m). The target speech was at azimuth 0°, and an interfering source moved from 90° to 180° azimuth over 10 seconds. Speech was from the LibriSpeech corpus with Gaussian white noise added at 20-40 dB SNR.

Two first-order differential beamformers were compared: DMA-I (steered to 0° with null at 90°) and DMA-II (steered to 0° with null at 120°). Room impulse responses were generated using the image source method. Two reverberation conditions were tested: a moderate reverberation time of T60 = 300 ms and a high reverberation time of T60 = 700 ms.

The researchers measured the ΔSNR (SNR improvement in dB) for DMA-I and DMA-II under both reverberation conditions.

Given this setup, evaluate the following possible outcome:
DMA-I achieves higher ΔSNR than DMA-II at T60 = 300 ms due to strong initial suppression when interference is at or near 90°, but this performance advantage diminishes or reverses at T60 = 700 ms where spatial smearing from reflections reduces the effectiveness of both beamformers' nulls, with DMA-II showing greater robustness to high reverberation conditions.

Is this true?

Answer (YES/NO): NO